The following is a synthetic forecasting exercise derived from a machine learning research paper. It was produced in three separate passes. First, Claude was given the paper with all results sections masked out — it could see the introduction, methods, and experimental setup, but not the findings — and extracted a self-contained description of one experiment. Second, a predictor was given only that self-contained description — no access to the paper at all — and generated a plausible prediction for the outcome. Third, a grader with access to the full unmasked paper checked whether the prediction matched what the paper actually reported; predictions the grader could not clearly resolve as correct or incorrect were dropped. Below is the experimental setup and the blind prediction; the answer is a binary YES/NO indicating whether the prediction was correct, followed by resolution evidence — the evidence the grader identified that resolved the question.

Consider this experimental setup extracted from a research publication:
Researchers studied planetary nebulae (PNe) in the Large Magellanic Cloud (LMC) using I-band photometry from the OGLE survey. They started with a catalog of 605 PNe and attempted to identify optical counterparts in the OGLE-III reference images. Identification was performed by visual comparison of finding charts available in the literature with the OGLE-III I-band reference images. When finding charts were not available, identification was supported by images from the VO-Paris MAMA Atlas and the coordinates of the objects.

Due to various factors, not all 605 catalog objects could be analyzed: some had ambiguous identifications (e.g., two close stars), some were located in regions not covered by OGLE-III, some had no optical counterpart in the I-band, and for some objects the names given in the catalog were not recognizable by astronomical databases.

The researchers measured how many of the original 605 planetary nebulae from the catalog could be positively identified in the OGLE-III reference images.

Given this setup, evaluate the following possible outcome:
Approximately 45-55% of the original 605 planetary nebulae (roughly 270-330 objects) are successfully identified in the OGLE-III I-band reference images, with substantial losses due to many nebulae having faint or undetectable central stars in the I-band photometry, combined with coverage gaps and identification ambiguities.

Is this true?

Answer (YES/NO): YES